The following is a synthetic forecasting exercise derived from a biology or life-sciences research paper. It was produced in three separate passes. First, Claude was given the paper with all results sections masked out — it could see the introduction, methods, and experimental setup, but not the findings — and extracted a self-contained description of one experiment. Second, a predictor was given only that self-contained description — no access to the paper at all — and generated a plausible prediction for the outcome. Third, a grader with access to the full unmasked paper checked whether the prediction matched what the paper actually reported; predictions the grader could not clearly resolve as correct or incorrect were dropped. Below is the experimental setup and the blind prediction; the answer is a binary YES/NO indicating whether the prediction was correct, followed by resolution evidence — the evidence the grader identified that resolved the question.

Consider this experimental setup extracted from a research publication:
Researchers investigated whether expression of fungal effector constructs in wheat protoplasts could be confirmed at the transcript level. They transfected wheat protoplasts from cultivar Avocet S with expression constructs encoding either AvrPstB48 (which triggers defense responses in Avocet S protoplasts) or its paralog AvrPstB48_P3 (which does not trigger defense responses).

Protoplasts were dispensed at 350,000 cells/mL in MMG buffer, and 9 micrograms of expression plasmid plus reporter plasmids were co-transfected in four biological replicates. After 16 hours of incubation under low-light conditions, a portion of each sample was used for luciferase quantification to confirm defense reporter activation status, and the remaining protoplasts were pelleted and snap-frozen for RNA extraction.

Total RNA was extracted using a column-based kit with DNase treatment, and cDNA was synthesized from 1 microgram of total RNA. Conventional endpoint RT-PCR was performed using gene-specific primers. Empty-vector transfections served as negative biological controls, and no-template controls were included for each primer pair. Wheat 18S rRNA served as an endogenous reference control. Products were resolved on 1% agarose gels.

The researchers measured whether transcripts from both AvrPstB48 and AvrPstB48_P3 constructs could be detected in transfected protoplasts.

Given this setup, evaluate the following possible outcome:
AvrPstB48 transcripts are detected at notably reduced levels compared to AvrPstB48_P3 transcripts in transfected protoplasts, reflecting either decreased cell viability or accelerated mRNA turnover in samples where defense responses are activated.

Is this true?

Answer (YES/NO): NO